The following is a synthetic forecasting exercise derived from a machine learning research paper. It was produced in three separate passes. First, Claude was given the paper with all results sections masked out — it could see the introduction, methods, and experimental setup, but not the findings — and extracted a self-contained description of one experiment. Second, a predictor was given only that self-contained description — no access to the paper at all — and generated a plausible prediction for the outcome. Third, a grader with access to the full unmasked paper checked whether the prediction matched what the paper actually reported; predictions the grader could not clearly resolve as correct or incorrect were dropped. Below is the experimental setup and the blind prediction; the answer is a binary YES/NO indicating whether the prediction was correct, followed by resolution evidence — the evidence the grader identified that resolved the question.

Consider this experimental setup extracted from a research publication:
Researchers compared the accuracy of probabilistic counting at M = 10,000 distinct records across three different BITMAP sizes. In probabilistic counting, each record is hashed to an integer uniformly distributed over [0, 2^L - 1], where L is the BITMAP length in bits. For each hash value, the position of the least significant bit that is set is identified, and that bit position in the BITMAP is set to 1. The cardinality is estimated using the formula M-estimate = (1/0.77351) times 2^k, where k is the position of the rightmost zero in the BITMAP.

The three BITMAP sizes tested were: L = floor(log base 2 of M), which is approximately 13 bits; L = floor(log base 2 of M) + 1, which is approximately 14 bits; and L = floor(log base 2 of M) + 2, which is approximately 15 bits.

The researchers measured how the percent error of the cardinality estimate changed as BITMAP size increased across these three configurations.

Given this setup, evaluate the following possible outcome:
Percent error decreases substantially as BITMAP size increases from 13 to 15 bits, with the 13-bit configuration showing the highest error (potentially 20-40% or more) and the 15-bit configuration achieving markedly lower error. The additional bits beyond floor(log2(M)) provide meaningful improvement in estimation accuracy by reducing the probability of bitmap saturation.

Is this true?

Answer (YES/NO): YES